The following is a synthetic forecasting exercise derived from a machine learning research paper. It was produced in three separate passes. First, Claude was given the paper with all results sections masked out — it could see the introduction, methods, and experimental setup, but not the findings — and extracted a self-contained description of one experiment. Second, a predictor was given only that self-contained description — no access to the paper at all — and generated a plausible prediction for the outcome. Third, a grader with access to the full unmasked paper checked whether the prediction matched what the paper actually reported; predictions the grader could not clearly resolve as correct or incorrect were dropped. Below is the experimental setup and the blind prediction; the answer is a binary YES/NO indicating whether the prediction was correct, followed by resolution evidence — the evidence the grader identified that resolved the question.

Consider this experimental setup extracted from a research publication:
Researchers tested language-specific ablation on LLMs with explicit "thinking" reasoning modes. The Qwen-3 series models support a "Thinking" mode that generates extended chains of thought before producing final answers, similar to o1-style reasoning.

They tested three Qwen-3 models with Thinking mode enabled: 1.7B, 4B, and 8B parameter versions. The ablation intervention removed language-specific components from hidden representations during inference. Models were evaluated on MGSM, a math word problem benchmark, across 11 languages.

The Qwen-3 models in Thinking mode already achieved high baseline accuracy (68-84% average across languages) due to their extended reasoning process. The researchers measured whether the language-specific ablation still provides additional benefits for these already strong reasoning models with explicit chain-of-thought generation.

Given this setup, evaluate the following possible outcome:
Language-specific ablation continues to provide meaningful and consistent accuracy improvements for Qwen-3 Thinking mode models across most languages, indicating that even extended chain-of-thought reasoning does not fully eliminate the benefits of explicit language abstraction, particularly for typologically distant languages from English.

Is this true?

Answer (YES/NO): YES